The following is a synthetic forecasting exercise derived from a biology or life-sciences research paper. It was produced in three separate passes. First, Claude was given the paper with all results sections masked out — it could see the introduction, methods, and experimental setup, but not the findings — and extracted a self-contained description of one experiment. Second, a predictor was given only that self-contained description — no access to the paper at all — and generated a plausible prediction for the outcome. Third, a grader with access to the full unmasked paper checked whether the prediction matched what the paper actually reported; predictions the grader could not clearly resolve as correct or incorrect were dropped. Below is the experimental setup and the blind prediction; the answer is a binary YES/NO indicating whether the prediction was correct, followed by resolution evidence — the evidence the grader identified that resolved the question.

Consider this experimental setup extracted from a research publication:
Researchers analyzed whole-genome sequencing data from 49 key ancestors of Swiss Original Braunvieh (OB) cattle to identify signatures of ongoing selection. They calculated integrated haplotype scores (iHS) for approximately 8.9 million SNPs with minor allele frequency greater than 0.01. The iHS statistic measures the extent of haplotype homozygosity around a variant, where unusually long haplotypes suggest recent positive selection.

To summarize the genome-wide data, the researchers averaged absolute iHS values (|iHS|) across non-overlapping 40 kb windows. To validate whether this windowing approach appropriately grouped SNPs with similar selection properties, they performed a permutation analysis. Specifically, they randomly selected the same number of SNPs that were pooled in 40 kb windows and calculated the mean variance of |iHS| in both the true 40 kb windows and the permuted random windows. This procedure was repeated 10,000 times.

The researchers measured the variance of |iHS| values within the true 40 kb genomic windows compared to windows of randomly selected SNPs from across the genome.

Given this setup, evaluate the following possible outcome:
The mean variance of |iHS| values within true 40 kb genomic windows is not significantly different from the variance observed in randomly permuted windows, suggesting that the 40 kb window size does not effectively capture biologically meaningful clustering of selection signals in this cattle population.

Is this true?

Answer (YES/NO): NO